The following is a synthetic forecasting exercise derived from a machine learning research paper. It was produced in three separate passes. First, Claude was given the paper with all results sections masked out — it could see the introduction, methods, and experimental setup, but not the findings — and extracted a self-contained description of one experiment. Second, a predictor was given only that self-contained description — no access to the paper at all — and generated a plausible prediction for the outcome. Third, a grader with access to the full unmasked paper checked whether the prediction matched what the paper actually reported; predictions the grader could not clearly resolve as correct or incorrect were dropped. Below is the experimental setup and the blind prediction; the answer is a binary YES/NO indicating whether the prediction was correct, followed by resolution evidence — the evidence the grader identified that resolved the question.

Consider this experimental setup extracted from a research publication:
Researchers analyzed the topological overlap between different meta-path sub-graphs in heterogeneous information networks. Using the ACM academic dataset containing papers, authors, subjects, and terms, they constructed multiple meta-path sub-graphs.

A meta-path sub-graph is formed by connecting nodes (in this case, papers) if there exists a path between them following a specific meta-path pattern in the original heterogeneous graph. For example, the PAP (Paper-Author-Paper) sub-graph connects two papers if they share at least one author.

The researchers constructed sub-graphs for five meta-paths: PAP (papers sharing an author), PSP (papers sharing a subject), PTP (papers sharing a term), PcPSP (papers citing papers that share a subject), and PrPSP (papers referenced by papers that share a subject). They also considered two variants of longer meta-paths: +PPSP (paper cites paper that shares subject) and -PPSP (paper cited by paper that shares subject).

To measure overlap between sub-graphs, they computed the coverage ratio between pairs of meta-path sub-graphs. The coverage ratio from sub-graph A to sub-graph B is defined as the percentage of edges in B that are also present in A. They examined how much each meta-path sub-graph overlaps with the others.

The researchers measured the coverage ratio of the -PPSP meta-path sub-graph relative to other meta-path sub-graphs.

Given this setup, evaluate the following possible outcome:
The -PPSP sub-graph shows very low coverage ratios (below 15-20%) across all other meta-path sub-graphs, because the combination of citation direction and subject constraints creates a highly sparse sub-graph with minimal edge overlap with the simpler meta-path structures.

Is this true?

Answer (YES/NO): NO